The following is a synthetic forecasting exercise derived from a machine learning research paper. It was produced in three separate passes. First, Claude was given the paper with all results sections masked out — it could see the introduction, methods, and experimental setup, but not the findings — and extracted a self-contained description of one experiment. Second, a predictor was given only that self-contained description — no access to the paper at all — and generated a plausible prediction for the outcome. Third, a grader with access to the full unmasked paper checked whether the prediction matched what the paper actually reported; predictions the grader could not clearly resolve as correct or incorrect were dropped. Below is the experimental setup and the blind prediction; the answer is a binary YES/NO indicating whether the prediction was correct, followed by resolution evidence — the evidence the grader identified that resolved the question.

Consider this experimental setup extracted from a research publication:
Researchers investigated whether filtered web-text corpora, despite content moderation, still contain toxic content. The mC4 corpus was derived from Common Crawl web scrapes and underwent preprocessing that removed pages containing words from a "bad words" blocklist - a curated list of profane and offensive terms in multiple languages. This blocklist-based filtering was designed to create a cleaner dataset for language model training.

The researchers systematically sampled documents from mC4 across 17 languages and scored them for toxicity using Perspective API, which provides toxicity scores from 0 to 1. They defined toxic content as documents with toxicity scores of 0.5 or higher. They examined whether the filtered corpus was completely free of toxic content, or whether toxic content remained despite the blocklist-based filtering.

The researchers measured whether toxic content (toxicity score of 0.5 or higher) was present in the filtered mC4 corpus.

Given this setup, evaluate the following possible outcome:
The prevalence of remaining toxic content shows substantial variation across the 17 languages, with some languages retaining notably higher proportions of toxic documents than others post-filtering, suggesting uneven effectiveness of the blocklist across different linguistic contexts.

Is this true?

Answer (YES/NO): YES